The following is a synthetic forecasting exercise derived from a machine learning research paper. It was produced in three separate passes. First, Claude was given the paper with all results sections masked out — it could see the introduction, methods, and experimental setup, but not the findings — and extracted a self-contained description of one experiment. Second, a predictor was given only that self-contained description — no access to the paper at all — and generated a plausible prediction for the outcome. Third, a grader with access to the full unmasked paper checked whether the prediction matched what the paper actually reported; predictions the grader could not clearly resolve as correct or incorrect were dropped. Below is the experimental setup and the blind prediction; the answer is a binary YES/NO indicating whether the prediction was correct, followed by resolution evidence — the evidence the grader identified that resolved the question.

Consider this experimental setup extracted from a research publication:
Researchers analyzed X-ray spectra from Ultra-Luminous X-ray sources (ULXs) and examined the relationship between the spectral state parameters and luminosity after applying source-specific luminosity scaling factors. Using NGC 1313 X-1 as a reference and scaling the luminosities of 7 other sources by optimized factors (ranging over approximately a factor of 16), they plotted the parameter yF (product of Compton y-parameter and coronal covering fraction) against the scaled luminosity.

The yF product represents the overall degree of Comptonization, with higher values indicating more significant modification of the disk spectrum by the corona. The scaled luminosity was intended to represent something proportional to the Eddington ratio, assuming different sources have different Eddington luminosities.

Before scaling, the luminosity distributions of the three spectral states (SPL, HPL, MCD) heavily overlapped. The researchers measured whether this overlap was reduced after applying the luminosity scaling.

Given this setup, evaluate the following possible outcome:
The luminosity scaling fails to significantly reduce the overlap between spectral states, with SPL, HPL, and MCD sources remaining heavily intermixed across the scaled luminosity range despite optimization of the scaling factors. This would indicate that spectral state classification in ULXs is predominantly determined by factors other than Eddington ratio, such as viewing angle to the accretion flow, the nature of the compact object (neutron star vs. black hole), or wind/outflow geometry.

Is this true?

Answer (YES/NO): NO